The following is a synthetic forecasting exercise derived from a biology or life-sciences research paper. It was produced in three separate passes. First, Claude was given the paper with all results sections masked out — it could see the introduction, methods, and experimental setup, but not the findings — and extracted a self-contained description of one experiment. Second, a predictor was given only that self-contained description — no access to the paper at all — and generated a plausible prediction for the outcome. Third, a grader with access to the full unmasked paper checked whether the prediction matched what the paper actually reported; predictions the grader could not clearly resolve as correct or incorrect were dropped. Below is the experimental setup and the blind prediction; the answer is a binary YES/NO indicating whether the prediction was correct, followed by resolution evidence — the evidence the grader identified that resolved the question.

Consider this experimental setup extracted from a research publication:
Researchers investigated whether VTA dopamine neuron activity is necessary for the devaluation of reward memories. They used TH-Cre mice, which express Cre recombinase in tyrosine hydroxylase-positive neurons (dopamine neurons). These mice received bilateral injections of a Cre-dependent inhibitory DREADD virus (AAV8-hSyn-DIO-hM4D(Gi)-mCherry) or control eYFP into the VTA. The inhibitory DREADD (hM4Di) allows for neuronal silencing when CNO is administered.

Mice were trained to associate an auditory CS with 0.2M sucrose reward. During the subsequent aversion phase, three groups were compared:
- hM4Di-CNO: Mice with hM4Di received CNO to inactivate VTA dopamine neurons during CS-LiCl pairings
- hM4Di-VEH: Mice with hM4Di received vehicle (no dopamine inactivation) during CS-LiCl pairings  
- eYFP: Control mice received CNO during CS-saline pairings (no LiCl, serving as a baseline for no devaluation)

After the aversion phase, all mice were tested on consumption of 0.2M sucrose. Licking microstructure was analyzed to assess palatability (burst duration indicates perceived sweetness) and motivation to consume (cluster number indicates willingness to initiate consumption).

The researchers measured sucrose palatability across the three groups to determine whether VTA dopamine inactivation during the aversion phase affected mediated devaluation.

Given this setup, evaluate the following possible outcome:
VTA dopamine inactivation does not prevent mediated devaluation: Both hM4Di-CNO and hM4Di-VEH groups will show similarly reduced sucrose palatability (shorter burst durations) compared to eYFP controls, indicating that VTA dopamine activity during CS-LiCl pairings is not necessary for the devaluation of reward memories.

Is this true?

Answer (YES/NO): NO